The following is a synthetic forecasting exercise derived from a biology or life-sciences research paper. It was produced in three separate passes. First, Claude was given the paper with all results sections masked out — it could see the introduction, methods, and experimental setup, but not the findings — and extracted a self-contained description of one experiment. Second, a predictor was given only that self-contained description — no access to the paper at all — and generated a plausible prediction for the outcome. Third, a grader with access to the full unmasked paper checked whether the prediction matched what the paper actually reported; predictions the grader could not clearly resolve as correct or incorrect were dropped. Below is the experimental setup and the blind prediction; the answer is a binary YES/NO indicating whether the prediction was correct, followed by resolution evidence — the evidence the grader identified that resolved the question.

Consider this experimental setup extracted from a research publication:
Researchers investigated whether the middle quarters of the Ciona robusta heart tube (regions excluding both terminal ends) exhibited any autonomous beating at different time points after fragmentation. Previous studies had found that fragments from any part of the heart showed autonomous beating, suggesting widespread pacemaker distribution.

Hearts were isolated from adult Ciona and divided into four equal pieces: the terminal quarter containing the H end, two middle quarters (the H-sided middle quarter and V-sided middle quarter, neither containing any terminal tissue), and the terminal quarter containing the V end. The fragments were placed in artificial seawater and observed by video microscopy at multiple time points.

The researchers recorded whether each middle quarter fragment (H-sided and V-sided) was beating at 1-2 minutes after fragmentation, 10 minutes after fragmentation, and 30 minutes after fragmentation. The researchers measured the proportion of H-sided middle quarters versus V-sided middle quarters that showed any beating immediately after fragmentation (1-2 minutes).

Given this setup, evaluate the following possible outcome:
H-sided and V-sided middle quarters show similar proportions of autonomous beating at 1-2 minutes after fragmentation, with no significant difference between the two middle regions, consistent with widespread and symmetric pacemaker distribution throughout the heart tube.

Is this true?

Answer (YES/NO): NO